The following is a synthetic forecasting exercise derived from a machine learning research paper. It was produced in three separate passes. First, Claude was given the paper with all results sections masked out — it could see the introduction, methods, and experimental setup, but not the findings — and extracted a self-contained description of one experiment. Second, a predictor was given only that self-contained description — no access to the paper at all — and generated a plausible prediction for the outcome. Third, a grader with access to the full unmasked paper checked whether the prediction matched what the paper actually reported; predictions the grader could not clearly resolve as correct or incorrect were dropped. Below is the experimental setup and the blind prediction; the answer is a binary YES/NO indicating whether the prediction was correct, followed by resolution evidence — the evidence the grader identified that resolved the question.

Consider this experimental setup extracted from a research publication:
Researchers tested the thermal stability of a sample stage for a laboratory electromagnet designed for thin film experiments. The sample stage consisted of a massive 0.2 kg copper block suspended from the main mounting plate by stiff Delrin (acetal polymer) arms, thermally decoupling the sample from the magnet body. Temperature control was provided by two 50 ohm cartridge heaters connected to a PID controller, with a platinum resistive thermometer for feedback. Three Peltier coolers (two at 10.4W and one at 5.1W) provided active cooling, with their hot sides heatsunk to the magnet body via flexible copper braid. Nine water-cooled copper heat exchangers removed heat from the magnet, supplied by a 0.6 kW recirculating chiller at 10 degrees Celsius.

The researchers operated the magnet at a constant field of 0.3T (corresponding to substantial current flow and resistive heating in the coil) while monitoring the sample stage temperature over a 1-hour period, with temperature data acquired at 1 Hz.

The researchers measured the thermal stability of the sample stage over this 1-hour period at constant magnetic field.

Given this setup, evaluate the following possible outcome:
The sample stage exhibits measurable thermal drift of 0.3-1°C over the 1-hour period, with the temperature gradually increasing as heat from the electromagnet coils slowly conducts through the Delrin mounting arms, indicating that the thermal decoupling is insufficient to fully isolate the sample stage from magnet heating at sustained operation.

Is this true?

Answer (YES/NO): NO